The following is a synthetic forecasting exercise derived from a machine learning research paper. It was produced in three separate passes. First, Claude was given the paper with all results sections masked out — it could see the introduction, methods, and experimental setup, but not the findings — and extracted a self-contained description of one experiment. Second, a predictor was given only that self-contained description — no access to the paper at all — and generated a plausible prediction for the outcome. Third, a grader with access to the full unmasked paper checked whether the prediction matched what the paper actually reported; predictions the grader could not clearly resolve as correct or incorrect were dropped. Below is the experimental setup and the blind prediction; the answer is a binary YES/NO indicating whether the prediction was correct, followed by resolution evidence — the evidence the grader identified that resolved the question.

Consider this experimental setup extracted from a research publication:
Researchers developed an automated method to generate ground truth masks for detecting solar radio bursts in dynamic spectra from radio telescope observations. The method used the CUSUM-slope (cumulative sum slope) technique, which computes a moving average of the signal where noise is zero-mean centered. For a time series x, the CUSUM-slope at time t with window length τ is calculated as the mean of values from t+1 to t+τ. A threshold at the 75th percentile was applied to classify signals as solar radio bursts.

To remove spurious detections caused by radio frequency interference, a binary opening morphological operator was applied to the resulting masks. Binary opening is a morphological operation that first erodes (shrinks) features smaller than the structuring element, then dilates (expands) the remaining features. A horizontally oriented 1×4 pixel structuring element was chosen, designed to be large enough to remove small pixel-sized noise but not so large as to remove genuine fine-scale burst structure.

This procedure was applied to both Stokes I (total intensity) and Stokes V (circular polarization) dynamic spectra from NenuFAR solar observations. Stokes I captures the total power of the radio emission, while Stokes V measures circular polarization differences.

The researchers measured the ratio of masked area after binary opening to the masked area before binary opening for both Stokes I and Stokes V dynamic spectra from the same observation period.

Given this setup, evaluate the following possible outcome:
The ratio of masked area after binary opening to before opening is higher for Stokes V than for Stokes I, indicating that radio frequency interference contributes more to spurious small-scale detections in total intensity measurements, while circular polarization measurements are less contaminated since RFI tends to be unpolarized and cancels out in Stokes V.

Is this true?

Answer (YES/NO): NO